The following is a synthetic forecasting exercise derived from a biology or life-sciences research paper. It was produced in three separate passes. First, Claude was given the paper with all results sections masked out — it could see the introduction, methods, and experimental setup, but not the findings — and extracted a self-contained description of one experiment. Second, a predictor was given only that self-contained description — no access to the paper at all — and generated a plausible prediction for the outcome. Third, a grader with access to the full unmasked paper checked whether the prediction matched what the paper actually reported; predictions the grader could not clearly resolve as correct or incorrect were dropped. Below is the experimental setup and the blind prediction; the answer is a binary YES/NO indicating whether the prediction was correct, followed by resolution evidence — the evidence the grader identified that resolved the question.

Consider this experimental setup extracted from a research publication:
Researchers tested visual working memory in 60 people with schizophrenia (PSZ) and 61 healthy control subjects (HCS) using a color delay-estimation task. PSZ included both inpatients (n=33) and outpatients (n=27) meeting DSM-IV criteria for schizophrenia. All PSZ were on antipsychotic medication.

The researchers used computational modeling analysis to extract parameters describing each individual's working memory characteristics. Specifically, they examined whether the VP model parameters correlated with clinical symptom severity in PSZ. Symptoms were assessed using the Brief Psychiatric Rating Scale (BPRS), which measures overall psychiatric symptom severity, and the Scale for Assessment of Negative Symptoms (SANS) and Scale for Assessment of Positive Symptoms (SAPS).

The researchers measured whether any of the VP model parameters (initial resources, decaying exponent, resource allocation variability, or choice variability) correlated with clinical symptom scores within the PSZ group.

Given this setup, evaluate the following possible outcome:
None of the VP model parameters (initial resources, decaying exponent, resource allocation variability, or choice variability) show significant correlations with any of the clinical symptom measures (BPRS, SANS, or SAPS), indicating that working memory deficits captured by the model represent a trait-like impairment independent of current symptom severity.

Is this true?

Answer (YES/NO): NO